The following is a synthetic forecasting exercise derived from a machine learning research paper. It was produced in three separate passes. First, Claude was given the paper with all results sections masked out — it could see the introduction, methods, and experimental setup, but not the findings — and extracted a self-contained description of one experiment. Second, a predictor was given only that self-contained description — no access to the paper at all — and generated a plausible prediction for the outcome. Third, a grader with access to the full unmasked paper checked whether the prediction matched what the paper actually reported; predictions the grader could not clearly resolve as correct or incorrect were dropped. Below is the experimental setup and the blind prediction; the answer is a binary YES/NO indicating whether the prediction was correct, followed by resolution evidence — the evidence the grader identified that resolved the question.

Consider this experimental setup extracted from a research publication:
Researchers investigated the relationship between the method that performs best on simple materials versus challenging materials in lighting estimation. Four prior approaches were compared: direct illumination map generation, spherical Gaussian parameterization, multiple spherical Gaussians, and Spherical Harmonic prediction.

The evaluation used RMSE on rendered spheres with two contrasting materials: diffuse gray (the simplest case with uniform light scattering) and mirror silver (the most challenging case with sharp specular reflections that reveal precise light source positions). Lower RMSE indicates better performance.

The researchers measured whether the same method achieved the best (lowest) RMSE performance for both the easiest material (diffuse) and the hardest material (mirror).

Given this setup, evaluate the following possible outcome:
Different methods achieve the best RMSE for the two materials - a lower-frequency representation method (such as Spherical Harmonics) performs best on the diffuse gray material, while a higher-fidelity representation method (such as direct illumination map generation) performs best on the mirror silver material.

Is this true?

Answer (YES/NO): NO